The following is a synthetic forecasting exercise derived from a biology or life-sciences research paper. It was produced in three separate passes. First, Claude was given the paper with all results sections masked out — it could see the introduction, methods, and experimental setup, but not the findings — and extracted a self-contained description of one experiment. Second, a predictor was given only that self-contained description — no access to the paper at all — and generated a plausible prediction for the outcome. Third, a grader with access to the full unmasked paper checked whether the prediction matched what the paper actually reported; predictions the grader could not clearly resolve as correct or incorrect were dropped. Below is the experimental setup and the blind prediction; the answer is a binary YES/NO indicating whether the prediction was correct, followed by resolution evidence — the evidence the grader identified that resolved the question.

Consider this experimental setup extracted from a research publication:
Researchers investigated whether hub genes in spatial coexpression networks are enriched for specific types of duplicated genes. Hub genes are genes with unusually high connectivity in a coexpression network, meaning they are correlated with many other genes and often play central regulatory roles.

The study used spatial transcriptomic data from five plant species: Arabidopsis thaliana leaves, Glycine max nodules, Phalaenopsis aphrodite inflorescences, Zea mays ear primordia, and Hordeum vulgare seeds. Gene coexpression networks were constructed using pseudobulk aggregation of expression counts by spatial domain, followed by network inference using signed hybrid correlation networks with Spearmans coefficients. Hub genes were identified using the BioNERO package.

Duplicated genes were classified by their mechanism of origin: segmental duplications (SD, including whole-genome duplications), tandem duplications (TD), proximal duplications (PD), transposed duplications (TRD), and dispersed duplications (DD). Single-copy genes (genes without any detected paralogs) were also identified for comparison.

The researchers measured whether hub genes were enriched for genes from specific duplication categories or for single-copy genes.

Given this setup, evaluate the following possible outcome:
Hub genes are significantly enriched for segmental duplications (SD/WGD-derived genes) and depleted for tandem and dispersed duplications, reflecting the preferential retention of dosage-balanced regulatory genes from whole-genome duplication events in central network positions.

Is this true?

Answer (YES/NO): NO